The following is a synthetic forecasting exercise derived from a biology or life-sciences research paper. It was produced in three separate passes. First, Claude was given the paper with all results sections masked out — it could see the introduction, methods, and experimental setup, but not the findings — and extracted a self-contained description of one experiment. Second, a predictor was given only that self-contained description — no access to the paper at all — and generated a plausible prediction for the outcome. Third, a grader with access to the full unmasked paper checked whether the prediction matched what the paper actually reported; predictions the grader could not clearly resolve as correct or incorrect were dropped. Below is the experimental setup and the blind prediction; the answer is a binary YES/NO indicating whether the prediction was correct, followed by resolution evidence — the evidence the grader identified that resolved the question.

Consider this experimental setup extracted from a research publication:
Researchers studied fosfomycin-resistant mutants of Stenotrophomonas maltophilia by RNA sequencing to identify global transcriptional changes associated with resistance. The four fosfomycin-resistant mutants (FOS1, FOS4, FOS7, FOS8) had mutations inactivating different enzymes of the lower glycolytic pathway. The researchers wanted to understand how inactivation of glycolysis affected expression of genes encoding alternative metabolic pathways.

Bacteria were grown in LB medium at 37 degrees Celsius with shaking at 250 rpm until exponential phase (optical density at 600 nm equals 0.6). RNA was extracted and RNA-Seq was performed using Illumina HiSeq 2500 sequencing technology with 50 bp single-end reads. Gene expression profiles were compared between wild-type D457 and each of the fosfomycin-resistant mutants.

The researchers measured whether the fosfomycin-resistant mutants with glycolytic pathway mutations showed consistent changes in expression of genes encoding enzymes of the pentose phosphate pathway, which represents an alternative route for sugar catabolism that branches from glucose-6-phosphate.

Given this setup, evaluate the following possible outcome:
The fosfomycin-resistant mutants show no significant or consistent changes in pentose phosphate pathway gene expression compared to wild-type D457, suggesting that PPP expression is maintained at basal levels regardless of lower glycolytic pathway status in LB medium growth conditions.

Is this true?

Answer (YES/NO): YES